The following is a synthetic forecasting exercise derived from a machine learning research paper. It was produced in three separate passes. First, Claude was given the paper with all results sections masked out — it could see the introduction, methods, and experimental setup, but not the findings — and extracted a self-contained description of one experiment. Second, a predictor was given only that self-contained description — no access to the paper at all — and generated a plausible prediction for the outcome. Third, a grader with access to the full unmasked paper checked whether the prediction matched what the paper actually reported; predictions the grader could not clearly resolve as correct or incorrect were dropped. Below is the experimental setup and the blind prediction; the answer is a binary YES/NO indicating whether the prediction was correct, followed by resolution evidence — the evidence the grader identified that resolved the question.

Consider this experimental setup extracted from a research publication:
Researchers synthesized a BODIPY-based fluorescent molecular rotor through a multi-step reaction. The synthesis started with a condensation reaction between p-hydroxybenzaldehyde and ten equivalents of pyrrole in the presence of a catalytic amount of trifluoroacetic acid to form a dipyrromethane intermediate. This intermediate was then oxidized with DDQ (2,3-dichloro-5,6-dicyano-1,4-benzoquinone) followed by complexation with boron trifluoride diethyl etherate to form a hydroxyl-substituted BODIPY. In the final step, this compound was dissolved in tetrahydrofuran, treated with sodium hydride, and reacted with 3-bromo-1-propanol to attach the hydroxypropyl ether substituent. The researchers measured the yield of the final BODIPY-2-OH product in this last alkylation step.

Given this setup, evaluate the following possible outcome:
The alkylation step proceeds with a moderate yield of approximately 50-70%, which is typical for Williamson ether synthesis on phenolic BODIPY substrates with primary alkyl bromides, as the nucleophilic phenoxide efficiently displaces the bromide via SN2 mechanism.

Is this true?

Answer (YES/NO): NO